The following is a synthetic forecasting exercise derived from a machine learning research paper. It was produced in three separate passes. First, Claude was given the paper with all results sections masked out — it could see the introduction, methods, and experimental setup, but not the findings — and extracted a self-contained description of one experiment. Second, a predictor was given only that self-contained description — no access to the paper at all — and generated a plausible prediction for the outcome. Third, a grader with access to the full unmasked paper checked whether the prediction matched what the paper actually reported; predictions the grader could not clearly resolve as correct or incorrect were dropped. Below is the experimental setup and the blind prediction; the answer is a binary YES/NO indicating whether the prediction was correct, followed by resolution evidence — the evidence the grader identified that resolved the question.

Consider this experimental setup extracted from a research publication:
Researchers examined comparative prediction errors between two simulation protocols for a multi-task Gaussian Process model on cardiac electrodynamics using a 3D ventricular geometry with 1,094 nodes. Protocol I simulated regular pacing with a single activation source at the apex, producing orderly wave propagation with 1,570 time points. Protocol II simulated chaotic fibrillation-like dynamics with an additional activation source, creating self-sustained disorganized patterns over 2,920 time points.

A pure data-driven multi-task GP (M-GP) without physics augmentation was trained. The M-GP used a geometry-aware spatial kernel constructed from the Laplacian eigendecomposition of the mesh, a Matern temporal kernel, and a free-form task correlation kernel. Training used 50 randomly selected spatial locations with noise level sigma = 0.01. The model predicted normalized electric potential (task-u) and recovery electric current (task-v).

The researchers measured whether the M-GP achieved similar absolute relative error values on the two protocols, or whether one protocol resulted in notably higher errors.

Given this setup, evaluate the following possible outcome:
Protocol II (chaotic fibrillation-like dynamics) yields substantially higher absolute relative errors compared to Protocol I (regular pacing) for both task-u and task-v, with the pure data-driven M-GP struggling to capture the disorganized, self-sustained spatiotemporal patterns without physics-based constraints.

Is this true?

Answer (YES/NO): NO